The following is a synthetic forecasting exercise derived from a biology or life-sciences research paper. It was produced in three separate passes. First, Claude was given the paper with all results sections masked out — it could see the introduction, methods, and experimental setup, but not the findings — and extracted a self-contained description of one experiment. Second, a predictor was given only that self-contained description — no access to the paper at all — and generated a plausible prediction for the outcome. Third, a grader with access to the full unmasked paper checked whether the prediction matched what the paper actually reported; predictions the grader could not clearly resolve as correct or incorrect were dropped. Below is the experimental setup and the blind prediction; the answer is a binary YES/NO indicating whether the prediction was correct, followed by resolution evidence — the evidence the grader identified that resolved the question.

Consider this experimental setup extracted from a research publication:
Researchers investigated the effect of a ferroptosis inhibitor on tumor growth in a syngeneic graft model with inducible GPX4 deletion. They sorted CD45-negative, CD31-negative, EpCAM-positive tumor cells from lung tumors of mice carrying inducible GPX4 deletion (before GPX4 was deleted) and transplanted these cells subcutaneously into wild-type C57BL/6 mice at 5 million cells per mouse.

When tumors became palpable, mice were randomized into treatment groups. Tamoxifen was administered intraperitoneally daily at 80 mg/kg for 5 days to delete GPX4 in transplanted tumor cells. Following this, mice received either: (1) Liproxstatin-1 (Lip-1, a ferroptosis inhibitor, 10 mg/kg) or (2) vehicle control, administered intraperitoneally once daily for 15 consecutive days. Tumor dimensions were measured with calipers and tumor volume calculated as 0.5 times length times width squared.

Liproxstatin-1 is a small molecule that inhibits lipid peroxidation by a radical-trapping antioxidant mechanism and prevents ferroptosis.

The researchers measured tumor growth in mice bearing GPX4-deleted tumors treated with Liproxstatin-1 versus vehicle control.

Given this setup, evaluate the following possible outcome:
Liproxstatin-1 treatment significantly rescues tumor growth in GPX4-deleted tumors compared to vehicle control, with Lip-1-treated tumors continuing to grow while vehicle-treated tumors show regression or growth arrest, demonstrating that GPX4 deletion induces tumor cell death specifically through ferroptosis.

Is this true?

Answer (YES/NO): YES